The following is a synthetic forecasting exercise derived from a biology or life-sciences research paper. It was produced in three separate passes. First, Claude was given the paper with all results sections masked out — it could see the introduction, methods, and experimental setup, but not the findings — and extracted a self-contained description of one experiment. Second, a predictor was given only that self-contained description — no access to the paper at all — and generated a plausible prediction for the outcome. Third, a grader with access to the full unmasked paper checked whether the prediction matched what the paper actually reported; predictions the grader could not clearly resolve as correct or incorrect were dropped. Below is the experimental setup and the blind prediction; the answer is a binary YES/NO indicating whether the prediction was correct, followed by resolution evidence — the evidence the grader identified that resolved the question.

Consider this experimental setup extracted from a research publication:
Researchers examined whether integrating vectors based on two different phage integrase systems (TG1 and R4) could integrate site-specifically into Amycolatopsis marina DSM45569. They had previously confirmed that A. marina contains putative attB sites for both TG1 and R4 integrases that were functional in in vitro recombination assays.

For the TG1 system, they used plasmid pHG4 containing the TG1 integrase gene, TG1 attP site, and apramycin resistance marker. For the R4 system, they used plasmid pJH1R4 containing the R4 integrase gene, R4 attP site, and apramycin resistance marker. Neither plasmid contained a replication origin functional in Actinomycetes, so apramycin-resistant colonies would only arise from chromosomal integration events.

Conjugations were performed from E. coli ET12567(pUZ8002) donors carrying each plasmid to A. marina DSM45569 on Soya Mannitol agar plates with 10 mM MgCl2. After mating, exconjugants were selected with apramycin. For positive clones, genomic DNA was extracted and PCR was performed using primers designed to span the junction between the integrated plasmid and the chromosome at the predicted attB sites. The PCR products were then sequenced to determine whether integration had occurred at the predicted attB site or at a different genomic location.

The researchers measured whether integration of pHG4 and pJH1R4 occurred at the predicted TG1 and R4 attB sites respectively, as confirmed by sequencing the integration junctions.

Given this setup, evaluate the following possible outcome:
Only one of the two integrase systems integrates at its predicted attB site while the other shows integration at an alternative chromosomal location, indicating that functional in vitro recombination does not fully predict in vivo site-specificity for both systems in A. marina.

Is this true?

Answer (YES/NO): NO